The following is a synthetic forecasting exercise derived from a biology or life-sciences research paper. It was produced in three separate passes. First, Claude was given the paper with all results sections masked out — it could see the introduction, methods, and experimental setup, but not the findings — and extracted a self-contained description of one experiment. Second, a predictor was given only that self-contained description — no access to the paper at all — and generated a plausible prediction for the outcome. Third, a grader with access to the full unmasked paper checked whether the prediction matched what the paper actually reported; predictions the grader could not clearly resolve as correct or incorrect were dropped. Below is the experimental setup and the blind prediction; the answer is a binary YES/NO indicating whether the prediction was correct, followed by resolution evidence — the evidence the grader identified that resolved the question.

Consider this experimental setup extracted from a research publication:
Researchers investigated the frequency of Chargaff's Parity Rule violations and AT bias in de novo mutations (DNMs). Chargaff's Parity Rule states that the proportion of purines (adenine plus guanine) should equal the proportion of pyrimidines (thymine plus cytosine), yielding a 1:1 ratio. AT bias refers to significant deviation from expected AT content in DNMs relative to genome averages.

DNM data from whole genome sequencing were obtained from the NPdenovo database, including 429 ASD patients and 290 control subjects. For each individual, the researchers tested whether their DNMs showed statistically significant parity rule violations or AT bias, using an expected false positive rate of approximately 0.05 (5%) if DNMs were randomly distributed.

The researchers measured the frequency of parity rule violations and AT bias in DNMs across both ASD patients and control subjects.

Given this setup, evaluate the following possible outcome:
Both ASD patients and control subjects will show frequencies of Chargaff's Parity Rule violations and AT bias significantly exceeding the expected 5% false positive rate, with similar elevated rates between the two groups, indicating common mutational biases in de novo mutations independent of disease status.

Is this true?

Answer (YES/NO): NO